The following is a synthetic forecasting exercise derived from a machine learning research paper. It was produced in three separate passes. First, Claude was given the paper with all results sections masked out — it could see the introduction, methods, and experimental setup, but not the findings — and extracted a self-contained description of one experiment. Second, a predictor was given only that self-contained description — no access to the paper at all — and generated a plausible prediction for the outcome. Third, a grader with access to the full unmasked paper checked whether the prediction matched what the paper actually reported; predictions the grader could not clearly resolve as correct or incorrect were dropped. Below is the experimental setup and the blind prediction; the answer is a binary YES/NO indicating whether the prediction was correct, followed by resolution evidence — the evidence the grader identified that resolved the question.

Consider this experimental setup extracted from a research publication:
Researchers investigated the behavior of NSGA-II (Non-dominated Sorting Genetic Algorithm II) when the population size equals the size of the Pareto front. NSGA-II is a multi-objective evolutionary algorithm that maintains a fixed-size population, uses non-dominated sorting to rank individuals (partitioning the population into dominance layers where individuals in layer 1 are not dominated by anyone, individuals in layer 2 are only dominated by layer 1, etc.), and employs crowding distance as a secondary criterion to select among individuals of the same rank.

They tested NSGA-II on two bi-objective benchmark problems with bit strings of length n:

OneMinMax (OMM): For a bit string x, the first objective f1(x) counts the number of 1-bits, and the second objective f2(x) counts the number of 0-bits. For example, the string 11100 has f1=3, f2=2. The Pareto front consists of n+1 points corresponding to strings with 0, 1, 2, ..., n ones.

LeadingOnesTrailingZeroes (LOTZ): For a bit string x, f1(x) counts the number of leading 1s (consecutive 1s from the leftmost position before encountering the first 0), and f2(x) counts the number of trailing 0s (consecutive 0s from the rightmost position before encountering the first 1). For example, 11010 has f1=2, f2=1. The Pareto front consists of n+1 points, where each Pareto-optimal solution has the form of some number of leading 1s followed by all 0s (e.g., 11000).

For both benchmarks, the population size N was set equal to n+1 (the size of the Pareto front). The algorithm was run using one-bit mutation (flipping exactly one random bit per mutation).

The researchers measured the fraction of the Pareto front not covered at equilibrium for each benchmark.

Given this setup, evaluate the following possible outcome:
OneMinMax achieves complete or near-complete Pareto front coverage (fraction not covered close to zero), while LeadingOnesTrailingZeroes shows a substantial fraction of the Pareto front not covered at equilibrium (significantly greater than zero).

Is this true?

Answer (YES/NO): NO